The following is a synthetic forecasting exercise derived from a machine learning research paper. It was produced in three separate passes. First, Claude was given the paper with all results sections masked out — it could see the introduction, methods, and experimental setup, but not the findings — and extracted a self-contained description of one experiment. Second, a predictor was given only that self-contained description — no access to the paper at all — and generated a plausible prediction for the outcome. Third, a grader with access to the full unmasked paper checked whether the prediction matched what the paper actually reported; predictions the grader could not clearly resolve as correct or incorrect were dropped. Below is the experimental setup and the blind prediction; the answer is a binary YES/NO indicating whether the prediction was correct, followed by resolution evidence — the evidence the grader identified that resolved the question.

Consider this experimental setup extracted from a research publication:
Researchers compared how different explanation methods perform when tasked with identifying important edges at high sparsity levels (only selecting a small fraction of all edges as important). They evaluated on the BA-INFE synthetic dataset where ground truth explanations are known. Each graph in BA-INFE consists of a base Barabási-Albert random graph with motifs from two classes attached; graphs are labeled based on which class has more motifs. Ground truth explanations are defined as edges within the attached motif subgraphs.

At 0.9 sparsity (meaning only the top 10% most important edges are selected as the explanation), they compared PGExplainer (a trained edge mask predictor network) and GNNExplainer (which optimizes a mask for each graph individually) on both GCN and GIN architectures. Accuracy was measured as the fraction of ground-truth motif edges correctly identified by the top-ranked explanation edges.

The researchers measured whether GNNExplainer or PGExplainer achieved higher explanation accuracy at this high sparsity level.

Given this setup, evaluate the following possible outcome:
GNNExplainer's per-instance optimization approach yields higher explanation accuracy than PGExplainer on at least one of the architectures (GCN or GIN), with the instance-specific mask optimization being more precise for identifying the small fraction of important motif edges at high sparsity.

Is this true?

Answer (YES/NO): YES